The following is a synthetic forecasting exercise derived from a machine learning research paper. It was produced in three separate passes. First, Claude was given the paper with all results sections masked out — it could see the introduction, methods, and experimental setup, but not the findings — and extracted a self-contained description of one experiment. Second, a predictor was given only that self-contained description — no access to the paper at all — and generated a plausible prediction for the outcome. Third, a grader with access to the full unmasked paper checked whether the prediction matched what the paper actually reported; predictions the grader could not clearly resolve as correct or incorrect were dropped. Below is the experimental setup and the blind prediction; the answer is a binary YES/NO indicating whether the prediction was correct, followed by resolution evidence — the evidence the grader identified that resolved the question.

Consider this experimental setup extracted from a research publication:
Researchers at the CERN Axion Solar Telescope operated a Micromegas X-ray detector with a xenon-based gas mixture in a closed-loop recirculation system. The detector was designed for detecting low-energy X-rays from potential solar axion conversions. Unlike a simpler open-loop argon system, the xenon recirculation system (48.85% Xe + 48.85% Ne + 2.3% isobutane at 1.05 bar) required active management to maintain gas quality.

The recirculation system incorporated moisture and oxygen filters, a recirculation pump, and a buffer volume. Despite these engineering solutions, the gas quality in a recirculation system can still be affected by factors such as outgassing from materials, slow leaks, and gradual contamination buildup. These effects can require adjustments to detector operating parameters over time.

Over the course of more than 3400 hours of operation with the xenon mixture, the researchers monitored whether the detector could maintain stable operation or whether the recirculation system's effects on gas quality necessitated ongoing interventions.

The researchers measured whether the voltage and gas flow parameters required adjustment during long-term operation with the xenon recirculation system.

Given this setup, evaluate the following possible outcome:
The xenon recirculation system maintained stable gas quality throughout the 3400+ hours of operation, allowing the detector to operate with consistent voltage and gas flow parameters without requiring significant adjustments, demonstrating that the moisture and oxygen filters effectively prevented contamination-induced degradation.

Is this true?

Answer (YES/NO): NO